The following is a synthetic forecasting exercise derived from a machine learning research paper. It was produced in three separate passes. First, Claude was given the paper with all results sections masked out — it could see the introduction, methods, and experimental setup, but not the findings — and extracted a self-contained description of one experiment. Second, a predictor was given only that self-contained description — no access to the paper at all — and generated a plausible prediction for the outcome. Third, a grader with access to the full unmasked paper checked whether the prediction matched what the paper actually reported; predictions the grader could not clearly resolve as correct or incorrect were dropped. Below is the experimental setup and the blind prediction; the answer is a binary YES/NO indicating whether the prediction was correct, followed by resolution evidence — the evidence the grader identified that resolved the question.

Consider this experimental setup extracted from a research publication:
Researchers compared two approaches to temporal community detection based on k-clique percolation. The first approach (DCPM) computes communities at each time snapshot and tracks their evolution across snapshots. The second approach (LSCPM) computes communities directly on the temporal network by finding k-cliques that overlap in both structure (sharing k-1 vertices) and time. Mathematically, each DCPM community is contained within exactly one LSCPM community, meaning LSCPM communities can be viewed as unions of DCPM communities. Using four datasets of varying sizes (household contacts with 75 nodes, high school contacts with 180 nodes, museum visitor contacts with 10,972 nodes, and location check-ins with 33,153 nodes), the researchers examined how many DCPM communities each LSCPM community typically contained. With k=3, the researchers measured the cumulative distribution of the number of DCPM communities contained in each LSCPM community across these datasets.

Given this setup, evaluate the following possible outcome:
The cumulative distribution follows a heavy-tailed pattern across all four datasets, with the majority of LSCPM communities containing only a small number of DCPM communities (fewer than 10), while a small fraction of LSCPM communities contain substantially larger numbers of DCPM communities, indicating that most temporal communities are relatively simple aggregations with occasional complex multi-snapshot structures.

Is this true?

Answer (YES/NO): YES